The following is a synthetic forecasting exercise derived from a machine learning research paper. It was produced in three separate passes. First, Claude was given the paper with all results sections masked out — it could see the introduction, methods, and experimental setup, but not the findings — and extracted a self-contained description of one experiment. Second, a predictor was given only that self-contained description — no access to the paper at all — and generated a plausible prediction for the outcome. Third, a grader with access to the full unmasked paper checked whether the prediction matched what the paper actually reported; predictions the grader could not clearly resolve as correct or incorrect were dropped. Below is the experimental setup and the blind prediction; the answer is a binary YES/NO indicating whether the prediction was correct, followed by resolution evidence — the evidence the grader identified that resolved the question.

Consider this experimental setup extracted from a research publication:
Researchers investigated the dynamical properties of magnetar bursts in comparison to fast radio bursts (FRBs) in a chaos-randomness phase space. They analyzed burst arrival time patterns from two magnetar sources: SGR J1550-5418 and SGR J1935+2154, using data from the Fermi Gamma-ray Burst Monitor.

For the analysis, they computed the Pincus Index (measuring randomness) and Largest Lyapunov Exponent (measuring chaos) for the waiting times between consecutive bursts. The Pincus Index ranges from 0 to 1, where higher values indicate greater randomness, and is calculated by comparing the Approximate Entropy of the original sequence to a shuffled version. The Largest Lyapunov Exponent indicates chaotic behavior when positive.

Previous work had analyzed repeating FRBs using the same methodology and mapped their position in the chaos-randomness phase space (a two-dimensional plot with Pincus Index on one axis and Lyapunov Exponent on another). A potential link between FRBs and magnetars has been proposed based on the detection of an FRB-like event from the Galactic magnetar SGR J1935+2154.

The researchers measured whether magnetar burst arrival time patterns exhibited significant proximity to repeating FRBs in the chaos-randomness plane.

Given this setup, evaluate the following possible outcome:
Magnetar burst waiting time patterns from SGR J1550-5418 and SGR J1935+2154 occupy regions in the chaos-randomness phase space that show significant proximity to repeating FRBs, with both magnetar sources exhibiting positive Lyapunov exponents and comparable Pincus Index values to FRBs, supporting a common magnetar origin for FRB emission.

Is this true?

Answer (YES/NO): NO